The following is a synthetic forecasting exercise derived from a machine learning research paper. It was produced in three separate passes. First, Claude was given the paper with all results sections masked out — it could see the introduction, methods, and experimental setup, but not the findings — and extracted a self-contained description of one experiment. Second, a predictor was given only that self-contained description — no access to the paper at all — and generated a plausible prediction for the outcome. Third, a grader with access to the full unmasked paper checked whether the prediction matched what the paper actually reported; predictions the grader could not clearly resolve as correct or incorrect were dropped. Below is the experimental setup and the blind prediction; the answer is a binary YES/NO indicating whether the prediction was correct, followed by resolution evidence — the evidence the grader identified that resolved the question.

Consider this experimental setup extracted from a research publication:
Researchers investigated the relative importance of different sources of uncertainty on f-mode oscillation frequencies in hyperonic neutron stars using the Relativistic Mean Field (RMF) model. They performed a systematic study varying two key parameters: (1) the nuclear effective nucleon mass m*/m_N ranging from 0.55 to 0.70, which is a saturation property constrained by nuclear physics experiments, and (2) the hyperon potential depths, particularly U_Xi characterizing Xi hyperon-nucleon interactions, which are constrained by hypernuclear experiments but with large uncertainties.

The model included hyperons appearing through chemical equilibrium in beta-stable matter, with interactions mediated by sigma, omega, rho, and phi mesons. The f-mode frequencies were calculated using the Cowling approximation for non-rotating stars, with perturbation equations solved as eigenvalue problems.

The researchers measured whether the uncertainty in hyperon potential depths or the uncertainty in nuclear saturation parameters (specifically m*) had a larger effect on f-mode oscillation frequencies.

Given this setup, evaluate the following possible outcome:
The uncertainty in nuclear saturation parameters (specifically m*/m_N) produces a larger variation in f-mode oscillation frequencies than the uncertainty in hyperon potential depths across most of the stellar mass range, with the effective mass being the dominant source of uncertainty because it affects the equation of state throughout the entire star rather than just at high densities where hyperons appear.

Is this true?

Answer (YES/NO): YES